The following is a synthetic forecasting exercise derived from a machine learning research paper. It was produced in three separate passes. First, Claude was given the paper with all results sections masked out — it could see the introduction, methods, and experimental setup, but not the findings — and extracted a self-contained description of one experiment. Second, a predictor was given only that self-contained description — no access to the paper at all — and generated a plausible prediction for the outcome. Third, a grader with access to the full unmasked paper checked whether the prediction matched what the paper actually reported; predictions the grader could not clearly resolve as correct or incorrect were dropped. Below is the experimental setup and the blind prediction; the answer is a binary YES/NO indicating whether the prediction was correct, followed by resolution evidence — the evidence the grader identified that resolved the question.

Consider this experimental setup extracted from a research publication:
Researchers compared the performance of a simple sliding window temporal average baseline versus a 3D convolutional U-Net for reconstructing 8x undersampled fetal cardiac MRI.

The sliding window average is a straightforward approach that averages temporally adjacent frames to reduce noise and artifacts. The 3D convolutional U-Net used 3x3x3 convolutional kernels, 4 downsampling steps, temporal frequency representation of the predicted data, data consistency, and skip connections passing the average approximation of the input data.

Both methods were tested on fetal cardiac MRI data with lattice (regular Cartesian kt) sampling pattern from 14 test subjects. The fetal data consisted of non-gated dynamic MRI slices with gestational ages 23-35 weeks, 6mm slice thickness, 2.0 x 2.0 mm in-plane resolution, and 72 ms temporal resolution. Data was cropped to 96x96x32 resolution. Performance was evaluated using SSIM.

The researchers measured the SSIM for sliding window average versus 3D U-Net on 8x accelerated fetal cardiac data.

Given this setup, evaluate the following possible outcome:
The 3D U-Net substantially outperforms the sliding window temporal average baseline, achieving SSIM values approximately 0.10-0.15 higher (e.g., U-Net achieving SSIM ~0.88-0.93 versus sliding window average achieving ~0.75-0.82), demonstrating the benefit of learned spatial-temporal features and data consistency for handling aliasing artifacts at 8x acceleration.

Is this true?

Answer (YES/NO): NO